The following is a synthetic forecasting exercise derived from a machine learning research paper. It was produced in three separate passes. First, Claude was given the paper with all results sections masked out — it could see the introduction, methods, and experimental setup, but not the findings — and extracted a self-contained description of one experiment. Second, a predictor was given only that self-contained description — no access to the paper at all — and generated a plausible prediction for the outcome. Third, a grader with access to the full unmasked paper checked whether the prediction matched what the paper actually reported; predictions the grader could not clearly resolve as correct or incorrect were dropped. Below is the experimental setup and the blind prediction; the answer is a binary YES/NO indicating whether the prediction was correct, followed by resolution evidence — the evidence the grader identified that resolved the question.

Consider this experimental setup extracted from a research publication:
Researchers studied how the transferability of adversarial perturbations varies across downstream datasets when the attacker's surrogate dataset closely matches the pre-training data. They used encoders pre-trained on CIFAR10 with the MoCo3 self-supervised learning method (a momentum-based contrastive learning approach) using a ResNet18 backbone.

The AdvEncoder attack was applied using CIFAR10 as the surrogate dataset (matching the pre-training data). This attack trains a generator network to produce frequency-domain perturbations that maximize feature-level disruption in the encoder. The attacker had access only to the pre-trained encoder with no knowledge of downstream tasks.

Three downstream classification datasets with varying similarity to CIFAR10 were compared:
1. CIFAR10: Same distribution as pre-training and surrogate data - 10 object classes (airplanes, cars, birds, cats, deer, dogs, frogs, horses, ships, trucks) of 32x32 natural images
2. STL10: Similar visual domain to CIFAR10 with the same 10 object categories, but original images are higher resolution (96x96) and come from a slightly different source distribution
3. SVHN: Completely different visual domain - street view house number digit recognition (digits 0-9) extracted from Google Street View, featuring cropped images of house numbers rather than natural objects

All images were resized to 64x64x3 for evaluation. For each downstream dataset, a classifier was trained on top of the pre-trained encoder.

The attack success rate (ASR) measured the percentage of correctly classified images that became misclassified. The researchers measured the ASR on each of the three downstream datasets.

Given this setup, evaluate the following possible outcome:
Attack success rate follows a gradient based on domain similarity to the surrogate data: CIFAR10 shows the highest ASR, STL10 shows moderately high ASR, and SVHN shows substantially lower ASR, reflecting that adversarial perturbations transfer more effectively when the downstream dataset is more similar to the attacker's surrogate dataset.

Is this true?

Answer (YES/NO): NO